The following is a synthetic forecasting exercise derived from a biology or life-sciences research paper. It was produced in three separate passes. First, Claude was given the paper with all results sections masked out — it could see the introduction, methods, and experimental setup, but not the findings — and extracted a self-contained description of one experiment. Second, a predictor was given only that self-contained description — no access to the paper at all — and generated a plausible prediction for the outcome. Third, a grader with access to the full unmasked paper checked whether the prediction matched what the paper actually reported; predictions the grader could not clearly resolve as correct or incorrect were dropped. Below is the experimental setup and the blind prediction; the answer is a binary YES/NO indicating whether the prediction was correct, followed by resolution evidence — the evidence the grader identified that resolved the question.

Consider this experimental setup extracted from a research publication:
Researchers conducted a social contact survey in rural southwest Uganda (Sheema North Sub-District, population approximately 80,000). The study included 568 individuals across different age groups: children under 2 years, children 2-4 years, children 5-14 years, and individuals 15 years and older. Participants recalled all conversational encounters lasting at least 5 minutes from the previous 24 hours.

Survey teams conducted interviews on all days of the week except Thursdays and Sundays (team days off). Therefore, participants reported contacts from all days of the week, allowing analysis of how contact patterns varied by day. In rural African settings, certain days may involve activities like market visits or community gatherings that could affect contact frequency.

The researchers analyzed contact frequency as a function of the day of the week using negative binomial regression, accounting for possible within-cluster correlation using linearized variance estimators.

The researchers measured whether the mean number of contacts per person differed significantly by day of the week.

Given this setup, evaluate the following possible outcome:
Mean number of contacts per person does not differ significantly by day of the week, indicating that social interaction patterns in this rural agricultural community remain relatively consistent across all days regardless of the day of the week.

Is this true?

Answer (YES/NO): YES